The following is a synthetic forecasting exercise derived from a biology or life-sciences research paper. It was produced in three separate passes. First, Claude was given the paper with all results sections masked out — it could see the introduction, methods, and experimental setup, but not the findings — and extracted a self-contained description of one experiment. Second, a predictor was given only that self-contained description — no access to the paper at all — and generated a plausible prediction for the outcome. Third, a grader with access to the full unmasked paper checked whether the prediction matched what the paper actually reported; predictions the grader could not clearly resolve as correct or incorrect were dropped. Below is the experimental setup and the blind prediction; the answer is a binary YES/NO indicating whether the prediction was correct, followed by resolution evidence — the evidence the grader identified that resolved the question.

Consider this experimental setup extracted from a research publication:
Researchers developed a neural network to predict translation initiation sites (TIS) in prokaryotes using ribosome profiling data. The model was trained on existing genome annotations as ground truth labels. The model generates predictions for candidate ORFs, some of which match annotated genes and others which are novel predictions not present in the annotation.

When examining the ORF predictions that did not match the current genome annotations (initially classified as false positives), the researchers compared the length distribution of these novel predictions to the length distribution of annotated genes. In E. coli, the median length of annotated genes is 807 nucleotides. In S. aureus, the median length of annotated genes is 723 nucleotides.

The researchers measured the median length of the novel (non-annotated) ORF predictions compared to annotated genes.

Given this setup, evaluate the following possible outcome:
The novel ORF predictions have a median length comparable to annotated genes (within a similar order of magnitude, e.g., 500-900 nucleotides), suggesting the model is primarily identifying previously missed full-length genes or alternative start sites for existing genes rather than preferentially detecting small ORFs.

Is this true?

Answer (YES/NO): NO